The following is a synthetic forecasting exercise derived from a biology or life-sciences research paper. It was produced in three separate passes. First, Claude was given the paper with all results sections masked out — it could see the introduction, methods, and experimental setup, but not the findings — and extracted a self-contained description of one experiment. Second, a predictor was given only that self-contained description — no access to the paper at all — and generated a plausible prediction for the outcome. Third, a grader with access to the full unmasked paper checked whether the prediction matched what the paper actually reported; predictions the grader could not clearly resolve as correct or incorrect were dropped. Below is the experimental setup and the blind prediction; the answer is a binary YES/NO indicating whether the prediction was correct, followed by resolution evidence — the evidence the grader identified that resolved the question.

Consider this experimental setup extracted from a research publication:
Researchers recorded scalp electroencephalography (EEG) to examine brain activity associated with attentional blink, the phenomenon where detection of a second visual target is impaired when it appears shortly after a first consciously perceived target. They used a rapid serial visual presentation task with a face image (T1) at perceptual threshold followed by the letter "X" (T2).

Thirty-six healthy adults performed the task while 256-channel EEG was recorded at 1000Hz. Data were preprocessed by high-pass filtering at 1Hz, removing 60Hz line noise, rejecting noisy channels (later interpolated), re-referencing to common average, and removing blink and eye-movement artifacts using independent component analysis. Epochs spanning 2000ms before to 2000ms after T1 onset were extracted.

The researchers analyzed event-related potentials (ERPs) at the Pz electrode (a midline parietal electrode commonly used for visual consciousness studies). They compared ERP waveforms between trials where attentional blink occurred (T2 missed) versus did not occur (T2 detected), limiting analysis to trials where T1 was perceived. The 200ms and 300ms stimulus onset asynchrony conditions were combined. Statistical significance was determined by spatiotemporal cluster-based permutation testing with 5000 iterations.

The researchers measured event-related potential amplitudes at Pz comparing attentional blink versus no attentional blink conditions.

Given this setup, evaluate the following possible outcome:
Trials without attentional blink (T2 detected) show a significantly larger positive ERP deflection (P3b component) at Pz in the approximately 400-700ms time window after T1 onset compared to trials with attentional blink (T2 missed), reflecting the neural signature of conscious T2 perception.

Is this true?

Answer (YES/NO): NO